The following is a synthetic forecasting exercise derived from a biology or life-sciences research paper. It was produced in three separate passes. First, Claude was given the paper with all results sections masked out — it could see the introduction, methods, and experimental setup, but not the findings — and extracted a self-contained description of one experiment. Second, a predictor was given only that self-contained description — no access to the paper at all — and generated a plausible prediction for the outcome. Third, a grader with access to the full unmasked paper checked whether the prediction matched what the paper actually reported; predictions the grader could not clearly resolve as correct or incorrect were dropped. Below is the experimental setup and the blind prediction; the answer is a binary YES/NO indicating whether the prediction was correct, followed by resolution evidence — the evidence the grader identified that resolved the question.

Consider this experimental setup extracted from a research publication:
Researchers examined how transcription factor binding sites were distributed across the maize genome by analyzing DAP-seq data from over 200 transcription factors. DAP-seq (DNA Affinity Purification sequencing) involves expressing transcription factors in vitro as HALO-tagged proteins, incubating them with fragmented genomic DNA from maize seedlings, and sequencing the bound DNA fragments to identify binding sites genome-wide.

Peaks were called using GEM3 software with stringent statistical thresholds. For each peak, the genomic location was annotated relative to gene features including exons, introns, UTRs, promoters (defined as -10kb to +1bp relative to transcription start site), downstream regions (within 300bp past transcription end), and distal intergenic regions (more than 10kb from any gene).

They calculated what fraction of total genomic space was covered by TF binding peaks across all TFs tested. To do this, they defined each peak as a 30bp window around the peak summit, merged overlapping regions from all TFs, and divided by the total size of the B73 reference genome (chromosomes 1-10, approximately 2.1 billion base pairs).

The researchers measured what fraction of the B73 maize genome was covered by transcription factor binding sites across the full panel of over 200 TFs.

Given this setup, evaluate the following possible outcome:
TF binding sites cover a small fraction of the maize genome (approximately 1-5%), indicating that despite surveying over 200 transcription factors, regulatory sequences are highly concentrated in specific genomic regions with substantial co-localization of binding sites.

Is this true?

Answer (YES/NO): NO